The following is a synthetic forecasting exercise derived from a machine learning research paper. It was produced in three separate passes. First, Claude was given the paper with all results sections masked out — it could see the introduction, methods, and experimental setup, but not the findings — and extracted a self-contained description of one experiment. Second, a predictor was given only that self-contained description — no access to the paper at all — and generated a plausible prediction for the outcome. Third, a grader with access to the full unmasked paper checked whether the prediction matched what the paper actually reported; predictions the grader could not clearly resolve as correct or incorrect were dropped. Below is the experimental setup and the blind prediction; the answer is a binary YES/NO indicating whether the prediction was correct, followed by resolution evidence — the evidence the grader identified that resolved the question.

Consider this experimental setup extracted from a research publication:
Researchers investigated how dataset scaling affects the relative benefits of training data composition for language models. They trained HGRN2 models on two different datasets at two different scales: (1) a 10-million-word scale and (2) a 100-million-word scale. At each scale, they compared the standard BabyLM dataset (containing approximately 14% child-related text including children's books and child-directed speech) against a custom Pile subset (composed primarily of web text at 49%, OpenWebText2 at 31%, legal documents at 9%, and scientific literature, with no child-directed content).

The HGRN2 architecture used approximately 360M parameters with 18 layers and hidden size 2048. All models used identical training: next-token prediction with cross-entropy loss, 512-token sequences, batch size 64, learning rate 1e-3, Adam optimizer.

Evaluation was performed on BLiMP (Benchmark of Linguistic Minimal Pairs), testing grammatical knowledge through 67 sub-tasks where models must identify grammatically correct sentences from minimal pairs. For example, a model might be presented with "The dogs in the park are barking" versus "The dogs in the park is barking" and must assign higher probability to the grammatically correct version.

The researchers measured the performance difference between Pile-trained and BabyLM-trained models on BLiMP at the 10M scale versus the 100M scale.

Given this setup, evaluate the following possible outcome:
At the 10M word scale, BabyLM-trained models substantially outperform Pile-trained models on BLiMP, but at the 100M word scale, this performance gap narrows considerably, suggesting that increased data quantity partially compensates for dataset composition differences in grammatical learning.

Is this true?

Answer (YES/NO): NO